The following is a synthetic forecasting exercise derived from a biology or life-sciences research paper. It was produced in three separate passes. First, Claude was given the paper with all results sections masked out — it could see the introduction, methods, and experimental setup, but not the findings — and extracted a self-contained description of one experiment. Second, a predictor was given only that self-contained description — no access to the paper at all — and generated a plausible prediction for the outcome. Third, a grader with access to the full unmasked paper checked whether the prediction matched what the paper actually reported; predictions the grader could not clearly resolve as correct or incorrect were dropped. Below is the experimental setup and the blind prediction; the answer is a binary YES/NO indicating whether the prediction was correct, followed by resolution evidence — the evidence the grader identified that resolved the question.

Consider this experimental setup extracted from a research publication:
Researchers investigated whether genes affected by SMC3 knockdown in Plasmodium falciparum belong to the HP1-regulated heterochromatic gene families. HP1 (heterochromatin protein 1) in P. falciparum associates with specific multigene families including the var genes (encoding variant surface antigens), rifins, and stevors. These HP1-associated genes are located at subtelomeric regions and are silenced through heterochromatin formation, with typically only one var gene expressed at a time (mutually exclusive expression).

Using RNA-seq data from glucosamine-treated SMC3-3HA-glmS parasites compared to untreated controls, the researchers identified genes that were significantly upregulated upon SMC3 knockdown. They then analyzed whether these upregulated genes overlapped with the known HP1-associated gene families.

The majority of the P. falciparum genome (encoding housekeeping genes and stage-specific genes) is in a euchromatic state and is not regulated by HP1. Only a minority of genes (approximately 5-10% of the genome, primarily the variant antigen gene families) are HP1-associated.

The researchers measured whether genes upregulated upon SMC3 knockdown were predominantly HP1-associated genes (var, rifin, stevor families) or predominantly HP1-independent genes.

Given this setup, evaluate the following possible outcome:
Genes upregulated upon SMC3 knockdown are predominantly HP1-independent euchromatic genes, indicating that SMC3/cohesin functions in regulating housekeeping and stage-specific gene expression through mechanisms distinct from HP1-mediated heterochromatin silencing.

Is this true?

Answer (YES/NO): YES